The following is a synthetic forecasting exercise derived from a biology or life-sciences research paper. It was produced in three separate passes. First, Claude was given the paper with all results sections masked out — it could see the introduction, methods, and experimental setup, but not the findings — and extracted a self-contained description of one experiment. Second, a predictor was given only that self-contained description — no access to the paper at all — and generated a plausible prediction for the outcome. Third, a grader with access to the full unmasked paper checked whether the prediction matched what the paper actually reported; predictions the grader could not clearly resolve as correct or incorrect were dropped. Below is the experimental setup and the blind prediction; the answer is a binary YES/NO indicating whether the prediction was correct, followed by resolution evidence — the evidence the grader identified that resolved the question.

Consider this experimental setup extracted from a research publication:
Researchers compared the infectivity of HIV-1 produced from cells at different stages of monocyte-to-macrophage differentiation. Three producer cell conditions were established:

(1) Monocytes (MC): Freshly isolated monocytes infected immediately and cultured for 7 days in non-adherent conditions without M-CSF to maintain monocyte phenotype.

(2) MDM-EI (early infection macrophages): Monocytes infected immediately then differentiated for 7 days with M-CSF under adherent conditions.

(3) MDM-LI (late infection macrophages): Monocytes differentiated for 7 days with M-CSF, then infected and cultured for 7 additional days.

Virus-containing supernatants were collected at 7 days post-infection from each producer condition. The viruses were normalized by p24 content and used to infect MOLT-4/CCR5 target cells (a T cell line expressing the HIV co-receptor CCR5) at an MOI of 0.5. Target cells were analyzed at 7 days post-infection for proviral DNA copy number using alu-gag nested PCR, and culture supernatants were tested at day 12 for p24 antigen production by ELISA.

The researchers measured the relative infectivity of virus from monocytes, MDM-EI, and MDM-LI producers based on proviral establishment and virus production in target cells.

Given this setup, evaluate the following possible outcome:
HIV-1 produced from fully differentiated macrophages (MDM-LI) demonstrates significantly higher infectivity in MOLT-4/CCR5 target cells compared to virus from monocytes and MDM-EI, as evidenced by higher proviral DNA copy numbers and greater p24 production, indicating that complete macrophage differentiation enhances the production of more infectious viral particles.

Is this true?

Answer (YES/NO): YES